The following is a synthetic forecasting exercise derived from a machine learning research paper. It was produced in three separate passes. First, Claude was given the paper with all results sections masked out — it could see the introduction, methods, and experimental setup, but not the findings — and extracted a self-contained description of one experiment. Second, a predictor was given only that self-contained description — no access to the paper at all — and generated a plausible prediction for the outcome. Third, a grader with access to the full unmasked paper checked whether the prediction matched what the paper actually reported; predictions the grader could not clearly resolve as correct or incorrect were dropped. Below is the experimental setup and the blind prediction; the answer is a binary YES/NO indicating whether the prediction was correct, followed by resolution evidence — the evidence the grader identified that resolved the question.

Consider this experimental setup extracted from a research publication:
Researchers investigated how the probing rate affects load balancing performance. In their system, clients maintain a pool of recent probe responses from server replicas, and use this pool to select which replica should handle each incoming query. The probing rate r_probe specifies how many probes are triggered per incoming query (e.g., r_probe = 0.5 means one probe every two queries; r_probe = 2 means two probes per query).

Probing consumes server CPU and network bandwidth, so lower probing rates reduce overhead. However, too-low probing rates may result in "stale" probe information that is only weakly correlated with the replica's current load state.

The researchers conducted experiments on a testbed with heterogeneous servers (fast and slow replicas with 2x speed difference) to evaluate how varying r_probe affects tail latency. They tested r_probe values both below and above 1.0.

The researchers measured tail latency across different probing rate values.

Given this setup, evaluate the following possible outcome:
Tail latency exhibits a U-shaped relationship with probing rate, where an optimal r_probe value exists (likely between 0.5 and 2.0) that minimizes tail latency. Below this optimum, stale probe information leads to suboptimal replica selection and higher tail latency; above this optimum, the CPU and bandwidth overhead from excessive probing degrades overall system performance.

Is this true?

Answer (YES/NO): NO